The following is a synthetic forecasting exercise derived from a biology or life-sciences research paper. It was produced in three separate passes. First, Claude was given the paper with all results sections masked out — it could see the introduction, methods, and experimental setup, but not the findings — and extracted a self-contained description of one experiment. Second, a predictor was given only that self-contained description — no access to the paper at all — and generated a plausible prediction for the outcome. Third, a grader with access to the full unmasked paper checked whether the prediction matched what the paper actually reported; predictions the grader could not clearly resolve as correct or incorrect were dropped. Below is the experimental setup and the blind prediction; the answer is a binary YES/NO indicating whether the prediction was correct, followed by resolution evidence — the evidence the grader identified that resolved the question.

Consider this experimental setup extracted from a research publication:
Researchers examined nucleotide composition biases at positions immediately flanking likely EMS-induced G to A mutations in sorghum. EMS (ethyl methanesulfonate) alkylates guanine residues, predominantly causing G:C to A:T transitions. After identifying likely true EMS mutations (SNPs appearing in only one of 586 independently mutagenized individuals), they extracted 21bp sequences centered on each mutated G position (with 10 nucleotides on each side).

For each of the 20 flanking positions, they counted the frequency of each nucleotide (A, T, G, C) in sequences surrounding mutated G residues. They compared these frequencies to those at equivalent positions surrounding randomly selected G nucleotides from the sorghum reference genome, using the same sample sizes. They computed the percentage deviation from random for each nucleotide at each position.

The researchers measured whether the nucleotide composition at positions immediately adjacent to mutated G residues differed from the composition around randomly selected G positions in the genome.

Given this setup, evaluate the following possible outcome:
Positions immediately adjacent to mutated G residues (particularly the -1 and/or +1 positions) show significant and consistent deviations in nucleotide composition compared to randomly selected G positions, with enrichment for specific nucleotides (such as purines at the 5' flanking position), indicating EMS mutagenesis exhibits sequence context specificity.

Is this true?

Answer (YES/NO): NO